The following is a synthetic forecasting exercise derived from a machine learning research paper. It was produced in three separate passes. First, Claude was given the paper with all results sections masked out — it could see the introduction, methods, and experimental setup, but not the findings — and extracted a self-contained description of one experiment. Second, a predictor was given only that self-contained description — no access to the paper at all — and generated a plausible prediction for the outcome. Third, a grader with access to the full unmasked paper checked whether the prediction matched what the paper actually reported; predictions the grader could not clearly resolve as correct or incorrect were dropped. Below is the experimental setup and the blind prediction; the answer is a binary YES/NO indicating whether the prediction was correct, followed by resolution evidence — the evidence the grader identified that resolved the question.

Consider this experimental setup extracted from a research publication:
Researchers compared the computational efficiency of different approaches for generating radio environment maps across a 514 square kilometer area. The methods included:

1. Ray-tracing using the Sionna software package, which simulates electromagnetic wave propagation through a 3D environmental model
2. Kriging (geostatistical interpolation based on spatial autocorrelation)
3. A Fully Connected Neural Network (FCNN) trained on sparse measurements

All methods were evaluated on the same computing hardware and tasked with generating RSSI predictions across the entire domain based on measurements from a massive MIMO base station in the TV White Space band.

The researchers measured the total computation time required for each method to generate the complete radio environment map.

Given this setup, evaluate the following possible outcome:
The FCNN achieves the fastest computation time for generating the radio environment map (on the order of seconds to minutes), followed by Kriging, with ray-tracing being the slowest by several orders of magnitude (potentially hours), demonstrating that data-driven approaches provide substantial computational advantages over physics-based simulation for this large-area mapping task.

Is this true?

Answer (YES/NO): NO